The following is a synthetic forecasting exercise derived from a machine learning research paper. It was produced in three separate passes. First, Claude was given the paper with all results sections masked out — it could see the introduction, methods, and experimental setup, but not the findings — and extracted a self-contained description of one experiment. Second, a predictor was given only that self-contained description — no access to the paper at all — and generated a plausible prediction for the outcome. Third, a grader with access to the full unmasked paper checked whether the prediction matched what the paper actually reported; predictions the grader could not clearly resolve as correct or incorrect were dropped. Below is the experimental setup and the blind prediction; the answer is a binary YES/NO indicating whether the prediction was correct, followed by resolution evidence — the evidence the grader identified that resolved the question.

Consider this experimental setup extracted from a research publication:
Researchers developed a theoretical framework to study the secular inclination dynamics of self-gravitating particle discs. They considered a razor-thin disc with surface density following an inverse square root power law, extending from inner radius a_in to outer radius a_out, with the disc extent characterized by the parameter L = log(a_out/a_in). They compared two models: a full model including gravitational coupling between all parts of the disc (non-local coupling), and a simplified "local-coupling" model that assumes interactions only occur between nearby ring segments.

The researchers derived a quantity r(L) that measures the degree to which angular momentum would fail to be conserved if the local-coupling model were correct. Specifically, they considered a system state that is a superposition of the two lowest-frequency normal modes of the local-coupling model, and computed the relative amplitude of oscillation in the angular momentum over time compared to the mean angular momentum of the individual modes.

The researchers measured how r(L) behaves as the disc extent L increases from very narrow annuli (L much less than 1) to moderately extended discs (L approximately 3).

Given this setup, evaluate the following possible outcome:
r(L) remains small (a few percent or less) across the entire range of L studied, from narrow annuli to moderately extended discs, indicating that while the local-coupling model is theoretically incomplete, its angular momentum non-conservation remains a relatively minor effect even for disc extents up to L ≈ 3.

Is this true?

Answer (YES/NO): NO